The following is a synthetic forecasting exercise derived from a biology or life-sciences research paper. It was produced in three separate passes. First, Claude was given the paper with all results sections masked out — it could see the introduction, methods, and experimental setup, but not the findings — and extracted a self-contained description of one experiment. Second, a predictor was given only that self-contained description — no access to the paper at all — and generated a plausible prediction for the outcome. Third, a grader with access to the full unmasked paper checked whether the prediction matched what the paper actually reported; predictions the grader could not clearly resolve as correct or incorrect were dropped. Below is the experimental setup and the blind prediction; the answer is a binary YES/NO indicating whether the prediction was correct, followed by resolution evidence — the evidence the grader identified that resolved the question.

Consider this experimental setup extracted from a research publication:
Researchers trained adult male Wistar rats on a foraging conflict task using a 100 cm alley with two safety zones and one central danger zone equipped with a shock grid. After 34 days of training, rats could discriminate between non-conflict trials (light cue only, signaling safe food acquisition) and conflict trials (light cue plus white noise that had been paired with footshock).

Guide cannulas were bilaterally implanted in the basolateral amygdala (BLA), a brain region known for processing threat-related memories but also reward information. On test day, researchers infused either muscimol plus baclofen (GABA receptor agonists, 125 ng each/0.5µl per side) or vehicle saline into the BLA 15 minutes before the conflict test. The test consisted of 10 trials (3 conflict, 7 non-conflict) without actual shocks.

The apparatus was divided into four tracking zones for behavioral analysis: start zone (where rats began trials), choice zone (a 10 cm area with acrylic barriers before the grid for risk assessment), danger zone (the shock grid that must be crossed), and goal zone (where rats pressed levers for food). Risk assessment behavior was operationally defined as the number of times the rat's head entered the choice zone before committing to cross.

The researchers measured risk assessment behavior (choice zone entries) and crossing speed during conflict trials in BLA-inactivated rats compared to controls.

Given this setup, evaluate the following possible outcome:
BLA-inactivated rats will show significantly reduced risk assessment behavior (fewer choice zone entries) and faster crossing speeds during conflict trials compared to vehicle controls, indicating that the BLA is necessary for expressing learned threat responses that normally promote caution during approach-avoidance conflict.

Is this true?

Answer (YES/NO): NO